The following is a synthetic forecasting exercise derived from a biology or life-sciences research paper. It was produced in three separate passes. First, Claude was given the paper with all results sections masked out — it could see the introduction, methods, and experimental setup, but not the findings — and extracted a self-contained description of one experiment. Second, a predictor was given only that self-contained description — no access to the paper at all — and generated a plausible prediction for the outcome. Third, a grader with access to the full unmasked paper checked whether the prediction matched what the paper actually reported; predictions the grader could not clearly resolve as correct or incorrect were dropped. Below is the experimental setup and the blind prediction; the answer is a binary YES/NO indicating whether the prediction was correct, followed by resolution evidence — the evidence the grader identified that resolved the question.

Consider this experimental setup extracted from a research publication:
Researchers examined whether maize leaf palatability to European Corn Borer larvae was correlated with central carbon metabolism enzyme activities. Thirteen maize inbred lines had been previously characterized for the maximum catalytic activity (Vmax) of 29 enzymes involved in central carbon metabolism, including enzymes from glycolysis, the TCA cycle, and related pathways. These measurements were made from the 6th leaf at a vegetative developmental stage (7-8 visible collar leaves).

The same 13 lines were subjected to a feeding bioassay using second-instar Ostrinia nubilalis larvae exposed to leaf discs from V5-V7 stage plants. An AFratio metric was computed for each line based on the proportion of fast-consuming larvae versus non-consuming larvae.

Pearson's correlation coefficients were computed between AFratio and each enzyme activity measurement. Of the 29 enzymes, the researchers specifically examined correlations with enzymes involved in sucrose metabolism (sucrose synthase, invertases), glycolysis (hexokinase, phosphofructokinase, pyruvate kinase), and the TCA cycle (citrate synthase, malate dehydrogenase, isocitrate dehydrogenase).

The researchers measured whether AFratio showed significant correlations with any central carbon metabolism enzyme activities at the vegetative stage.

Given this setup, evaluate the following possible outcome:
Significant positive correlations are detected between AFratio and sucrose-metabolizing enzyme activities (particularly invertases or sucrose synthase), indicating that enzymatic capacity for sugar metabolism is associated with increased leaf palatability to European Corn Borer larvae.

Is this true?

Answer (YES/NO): NO